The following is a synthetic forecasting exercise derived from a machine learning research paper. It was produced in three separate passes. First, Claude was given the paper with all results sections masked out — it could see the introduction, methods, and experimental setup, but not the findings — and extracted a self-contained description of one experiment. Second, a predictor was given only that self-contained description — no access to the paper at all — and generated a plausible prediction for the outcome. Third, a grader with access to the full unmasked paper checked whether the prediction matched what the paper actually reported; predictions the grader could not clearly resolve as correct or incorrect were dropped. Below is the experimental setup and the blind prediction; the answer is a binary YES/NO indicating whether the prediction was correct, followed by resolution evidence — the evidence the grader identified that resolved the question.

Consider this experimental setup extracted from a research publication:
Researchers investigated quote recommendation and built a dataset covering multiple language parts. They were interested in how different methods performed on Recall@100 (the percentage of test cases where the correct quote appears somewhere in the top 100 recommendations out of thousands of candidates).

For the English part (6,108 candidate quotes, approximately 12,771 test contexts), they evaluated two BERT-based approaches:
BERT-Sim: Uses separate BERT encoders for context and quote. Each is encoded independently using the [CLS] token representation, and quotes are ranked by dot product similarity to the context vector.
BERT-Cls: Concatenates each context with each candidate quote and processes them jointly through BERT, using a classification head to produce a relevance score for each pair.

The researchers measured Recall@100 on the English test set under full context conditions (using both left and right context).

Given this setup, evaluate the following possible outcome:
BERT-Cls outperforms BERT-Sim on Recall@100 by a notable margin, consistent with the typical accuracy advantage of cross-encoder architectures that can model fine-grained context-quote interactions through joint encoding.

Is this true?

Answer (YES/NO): YES